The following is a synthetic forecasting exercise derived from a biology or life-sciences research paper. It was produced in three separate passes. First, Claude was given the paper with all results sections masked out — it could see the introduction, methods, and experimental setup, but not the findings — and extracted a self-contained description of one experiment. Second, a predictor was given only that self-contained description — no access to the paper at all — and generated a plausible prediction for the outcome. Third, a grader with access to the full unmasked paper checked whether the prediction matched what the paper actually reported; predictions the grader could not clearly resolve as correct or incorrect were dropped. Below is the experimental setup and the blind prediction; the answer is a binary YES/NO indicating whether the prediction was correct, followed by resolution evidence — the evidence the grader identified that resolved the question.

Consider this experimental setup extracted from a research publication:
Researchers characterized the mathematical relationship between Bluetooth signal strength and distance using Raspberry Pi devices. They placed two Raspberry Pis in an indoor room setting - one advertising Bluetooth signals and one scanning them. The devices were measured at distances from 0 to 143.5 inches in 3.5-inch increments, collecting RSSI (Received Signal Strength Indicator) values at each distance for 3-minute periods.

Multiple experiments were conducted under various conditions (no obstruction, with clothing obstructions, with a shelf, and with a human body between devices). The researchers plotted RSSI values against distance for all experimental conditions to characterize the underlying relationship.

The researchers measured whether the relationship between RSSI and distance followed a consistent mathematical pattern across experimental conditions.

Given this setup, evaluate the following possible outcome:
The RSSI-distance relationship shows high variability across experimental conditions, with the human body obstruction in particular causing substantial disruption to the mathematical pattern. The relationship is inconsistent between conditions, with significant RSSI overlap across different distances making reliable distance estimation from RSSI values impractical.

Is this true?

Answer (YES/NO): NO